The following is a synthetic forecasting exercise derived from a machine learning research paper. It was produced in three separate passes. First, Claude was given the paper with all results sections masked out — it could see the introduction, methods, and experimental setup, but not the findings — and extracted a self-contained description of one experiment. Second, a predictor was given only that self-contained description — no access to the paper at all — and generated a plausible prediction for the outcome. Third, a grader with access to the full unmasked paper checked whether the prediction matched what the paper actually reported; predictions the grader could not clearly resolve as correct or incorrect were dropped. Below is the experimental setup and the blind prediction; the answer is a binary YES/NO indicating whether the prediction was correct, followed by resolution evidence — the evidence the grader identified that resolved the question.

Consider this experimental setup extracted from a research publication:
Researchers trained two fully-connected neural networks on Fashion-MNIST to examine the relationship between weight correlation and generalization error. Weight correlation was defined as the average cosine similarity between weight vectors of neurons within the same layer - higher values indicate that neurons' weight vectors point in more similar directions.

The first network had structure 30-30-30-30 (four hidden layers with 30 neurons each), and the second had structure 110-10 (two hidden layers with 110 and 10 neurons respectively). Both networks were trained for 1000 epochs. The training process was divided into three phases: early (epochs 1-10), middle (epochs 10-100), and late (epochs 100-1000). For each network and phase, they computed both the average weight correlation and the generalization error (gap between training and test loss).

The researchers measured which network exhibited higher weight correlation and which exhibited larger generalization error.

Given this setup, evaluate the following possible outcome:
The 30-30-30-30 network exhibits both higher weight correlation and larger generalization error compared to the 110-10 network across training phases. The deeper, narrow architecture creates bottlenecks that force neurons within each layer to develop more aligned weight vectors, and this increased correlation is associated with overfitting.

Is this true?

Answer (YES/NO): YES